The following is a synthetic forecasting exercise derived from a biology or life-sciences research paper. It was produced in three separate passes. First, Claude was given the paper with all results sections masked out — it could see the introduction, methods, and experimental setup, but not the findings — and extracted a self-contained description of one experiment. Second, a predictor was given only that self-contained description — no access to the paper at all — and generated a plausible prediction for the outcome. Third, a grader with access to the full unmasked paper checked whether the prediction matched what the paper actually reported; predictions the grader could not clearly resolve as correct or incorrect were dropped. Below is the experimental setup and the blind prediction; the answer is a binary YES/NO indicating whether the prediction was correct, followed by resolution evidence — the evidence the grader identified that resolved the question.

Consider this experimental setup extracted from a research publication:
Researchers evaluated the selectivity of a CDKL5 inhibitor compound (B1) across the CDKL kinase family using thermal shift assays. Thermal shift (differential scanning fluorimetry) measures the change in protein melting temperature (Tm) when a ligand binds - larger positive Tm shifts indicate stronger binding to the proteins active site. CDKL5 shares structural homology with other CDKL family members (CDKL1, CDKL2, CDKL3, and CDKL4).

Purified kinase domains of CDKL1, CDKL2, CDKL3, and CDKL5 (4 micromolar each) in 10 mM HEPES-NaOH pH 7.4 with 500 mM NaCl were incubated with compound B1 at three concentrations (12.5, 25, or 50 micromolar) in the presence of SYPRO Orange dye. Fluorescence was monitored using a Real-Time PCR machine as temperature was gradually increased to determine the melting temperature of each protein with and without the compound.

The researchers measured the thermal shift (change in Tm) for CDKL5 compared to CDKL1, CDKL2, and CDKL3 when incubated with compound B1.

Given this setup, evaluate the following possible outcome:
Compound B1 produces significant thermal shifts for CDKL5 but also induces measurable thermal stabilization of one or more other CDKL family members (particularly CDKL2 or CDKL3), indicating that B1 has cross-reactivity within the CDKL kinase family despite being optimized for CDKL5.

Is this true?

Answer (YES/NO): YES